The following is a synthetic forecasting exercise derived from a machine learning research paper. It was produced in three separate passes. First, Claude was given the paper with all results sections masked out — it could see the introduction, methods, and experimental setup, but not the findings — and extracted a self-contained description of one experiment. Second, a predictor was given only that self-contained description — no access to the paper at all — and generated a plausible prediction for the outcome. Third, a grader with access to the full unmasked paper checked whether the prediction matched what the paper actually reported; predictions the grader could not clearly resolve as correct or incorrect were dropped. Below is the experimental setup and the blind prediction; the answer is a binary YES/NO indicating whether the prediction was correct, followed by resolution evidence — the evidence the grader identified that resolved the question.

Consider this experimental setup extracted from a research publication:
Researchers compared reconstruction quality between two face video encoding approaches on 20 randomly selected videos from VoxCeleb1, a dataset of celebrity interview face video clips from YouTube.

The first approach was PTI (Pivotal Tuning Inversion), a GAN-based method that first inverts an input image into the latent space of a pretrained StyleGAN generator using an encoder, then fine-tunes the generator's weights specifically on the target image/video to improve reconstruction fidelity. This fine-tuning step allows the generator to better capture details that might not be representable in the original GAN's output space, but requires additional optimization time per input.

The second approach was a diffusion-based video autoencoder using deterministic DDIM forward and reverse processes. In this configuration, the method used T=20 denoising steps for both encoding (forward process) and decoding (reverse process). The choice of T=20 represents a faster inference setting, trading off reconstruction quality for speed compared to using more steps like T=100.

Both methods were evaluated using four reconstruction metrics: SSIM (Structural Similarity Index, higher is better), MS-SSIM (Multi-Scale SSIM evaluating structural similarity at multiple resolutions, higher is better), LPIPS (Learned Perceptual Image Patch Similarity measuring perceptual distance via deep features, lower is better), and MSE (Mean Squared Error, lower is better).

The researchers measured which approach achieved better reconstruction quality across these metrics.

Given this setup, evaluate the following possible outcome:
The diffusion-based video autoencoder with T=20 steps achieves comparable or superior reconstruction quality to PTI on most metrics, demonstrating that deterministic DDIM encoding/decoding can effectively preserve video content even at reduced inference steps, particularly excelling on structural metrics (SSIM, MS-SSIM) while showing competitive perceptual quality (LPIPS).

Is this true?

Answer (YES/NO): NO